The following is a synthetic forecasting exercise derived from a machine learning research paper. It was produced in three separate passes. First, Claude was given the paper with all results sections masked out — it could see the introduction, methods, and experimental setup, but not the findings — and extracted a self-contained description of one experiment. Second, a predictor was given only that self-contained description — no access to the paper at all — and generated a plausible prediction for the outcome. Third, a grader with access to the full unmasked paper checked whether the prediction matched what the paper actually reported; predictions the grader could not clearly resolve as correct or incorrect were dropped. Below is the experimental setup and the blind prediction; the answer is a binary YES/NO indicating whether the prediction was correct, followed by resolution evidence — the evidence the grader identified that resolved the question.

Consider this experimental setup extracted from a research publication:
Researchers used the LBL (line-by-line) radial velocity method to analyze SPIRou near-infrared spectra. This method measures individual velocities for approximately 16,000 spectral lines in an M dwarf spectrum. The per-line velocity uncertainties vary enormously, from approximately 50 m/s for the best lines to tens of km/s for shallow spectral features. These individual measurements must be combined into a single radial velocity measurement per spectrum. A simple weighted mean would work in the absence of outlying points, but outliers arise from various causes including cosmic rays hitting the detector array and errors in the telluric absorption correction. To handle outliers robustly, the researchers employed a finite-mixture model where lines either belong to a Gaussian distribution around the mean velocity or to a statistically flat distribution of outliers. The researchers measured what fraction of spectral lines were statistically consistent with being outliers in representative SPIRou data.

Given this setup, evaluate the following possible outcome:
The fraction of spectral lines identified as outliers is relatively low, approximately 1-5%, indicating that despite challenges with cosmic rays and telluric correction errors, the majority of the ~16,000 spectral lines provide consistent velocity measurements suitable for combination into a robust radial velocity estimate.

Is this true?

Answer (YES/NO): NO